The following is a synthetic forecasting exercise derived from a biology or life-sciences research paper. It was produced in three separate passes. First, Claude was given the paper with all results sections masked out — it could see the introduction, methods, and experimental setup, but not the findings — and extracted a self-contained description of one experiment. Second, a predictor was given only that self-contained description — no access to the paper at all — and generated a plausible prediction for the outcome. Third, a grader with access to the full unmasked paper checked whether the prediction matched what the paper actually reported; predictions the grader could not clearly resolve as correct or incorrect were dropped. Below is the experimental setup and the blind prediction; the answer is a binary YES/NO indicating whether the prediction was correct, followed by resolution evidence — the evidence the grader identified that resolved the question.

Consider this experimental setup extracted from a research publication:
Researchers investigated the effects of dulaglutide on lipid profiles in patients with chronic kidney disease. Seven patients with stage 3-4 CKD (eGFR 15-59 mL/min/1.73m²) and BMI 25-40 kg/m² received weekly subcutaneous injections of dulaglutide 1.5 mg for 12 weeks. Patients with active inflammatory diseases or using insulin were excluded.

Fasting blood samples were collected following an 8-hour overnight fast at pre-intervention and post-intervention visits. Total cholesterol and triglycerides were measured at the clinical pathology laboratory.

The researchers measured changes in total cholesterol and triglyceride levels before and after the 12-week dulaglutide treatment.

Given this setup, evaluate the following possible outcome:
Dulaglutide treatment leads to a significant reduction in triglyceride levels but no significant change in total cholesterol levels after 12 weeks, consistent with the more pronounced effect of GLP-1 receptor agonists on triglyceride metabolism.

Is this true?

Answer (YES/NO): NO